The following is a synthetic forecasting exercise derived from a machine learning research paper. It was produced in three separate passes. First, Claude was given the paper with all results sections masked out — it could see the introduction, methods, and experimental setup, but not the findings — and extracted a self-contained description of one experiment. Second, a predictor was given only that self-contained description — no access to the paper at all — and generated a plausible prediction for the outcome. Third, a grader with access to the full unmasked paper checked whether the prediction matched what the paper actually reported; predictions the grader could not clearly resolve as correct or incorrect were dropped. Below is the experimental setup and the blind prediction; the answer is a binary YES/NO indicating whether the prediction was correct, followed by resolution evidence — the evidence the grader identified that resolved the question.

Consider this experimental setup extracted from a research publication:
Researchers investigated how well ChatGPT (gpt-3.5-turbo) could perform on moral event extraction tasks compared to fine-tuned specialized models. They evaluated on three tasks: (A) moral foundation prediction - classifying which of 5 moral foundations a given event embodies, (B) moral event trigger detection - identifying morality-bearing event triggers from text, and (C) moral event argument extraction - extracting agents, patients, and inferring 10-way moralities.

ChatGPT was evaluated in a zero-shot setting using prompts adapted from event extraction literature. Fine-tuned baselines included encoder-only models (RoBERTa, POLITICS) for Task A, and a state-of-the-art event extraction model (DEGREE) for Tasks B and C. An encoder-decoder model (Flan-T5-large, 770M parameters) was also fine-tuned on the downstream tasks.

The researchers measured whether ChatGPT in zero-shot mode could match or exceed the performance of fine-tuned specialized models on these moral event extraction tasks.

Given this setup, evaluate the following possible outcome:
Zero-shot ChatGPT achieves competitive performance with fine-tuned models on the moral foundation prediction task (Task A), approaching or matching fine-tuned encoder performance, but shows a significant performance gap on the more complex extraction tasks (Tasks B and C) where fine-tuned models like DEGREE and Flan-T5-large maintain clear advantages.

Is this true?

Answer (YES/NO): NO